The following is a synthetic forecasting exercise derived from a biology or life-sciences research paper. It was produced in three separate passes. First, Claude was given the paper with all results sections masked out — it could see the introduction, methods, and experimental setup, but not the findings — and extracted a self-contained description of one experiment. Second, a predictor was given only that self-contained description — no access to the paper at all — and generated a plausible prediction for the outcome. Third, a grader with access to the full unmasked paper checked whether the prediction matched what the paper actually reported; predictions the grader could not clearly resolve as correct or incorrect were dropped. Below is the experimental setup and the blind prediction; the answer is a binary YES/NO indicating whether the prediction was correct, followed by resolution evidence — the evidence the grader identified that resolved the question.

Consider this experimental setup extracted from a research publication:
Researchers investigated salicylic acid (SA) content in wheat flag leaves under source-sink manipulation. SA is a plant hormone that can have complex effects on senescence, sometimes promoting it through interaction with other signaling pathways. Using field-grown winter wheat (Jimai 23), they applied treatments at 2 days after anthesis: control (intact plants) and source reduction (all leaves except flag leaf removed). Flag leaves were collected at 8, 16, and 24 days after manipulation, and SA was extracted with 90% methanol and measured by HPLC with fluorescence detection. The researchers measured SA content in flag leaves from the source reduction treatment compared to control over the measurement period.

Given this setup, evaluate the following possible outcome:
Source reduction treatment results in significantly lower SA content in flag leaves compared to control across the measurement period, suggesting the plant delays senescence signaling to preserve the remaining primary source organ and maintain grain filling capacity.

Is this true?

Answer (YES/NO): NO